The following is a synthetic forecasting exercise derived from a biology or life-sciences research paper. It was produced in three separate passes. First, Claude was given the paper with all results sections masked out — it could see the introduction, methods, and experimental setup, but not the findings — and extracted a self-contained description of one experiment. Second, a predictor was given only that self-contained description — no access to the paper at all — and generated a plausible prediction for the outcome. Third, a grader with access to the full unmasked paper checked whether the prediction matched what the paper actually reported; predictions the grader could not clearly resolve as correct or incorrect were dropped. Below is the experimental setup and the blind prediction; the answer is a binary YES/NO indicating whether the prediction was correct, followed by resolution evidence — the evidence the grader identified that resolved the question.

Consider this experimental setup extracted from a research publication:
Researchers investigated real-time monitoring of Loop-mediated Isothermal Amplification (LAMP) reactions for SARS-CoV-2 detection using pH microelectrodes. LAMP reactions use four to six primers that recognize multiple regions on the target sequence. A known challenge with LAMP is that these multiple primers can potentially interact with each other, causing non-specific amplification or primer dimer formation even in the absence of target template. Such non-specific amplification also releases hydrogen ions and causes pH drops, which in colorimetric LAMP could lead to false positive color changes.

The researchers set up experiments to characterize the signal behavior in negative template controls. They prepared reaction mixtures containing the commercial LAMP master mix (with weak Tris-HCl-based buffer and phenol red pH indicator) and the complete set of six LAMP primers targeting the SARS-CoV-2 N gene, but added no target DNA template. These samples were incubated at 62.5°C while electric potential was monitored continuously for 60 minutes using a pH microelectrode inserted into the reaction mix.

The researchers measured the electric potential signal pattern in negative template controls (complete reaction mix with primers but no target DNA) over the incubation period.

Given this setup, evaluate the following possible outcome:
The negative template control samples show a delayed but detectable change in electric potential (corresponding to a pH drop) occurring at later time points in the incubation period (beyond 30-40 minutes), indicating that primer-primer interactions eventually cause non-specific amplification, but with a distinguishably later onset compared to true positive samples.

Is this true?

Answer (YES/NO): NO